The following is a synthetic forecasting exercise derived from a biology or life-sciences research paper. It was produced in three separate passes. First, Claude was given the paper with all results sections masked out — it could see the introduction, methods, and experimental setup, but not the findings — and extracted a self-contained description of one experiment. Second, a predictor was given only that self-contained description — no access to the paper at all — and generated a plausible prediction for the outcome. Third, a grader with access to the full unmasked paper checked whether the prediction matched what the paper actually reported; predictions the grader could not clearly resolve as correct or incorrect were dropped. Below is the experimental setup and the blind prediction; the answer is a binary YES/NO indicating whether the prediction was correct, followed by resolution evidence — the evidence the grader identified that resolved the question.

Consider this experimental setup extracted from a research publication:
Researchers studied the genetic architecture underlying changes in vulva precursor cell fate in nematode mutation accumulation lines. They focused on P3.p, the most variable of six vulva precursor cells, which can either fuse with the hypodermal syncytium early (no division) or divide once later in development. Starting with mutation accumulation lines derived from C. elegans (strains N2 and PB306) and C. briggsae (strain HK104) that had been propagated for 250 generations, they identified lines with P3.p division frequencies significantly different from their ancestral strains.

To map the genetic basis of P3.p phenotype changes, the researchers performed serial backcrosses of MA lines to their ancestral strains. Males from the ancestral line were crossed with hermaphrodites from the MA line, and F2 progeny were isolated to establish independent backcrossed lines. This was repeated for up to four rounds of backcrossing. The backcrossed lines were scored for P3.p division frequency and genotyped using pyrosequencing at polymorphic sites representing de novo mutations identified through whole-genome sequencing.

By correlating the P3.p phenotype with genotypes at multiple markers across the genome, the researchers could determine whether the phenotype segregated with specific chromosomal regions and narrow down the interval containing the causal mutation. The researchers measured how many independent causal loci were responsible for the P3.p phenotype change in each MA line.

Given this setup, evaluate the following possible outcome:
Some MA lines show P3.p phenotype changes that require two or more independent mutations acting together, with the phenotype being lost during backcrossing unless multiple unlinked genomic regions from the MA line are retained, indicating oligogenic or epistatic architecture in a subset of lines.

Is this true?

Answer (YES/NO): NO